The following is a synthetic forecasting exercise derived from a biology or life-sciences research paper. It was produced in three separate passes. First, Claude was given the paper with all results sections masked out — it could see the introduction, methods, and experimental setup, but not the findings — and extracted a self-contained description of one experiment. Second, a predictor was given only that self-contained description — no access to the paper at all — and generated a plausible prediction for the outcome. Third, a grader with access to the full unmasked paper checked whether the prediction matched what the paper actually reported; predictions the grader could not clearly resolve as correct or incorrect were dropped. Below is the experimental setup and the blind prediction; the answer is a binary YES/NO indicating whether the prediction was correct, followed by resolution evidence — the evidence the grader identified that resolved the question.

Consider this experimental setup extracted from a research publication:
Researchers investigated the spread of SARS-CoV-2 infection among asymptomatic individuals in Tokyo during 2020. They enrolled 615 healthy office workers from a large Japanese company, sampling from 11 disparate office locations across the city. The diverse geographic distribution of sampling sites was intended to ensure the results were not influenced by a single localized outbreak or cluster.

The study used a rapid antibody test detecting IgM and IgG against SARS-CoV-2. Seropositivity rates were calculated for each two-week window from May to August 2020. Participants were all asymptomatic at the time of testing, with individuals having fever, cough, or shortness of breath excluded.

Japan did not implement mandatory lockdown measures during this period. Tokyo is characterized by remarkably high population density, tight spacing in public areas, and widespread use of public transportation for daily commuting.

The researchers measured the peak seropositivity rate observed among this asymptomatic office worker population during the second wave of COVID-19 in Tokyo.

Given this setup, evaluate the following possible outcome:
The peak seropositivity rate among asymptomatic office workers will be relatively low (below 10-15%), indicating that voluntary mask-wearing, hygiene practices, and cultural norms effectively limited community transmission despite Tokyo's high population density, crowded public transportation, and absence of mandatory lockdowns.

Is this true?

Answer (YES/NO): NO